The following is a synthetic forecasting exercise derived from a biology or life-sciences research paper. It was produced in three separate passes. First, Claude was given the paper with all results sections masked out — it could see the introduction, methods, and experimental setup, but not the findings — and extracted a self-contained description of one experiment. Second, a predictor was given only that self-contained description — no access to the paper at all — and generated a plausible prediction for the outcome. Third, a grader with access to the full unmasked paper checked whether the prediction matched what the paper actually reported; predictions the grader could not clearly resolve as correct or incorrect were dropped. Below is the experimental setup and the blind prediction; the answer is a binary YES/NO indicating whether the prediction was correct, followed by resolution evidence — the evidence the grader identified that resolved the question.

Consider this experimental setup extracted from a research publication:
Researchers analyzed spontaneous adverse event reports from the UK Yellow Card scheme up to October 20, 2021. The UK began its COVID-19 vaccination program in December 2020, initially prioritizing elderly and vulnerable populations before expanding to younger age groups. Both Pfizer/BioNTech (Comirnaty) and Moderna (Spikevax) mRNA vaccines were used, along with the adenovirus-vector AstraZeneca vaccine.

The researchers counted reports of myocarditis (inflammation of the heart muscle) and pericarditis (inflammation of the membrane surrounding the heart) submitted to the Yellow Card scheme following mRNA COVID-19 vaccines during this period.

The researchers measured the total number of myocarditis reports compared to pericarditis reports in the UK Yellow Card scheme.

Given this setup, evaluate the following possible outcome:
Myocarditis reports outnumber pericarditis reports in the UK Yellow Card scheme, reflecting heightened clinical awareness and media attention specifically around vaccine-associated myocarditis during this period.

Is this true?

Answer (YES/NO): YES